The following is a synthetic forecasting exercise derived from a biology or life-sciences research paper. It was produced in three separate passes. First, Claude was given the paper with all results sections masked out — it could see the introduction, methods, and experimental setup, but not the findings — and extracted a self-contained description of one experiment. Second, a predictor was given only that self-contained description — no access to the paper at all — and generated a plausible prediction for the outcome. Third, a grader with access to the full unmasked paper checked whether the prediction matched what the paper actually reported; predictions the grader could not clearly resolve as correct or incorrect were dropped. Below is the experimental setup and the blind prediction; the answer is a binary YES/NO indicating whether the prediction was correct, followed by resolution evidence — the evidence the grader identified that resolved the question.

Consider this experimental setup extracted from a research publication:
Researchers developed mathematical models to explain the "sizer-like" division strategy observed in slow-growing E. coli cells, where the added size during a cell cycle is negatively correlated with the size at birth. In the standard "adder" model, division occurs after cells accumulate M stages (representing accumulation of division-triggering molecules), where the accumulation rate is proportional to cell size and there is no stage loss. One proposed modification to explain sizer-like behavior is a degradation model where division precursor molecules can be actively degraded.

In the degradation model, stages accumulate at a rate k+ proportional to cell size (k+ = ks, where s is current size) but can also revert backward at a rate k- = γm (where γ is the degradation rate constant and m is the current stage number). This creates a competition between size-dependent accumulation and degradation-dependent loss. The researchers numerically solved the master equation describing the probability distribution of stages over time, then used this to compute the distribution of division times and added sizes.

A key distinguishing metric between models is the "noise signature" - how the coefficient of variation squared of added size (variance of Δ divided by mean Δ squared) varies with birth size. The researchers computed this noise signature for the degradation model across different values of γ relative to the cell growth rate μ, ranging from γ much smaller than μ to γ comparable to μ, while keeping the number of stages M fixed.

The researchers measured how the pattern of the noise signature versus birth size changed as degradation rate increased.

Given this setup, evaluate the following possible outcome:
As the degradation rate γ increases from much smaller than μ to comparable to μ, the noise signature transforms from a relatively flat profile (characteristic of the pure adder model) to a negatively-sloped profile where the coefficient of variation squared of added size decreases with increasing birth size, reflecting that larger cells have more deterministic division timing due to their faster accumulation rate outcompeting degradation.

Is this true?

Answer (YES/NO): NO